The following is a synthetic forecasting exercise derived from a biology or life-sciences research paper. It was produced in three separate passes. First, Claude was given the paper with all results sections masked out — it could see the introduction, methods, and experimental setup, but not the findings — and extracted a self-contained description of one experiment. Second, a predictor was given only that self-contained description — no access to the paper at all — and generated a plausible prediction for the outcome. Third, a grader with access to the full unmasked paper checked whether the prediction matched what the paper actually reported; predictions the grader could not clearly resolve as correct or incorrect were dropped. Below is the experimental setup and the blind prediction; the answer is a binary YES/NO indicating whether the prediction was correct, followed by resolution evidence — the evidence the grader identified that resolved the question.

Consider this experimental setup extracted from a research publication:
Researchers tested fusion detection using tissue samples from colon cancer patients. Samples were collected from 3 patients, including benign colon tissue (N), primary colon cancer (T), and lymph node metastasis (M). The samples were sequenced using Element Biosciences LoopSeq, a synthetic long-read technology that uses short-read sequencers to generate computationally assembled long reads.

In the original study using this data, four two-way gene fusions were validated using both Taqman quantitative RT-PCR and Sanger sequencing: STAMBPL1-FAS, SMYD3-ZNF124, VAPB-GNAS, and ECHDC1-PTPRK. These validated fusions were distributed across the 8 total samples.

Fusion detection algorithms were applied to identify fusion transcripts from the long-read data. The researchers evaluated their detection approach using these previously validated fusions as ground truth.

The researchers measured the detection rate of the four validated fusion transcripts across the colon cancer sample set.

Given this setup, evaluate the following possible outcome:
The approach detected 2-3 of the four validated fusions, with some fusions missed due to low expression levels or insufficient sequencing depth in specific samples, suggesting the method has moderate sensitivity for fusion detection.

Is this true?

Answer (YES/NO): NO